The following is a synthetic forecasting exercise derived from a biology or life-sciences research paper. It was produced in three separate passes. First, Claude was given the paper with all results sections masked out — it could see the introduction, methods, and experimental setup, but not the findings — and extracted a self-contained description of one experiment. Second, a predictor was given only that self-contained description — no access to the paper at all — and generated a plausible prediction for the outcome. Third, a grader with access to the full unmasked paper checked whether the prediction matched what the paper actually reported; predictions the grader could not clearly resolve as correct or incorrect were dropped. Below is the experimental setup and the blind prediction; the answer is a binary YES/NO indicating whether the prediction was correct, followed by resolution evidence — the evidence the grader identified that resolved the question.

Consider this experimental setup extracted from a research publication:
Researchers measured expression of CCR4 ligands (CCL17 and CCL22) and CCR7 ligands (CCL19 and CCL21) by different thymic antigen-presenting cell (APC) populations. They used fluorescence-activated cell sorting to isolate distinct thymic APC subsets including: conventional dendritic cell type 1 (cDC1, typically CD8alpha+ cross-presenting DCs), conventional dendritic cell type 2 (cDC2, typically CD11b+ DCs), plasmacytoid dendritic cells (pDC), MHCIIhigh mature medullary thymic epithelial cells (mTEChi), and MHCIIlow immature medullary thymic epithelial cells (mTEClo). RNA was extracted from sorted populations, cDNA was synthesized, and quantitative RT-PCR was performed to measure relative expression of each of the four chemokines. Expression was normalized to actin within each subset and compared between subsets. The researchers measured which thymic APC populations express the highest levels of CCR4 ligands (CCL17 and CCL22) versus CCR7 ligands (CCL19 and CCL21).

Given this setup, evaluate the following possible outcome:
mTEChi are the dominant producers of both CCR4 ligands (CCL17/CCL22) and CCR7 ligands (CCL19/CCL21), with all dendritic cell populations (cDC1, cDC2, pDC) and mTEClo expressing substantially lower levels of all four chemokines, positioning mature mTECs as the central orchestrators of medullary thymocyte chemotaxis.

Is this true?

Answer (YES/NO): NO